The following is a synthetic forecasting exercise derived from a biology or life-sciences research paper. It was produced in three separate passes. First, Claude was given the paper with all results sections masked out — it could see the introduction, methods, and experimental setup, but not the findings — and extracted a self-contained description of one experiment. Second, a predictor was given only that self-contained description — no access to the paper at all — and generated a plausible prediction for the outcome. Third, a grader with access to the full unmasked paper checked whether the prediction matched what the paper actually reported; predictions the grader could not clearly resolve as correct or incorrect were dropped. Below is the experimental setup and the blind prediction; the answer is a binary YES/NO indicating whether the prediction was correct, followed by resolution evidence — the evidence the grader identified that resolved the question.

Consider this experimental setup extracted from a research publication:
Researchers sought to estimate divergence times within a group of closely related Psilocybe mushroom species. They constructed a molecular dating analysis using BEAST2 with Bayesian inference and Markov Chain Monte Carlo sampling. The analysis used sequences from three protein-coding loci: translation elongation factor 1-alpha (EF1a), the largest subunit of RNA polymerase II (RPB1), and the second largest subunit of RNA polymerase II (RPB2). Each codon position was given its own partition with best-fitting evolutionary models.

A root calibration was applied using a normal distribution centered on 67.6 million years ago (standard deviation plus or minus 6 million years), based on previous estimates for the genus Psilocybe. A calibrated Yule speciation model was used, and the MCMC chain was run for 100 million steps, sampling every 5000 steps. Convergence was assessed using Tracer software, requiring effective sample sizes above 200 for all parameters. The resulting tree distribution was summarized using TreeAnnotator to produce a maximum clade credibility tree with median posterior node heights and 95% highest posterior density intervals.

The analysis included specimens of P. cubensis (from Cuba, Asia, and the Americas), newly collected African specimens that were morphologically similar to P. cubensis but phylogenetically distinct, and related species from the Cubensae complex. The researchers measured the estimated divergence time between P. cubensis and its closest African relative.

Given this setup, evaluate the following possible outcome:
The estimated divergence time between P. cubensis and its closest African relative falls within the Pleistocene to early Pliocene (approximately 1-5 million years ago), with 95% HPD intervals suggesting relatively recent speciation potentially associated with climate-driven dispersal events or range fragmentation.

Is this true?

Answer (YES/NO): NO